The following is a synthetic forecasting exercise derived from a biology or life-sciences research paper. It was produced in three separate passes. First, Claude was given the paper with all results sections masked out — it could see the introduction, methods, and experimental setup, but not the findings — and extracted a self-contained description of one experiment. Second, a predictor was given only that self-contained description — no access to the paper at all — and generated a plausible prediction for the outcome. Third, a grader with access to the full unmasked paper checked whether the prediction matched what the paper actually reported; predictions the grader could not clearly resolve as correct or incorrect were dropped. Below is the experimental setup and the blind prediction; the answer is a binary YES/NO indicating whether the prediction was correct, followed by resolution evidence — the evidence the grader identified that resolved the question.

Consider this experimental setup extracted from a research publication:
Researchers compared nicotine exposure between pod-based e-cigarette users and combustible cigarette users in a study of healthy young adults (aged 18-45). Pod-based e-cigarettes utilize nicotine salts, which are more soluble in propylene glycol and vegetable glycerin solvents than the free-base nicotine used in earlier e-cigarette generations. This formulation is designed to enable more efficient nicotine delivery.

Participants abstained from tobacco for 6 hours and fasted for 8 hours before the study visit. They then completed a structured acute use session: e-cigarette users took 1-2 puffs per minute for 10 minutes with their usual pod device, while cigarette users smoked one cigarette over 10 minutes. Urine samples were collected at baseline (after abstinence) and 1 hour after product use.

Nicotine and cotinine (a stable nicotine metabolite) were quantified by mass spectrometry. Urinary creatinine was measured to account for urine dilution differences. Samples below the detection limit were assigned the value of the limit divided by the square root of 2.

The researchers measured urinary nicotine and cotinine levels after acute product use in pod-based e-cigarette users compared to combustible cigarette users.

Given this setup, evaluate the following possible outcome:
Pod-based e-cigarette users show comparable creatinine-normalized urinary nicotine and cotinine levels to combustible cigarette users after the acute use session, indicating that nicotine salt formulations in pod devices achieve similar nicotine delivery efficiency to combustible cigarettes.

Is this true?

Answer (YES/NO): YES